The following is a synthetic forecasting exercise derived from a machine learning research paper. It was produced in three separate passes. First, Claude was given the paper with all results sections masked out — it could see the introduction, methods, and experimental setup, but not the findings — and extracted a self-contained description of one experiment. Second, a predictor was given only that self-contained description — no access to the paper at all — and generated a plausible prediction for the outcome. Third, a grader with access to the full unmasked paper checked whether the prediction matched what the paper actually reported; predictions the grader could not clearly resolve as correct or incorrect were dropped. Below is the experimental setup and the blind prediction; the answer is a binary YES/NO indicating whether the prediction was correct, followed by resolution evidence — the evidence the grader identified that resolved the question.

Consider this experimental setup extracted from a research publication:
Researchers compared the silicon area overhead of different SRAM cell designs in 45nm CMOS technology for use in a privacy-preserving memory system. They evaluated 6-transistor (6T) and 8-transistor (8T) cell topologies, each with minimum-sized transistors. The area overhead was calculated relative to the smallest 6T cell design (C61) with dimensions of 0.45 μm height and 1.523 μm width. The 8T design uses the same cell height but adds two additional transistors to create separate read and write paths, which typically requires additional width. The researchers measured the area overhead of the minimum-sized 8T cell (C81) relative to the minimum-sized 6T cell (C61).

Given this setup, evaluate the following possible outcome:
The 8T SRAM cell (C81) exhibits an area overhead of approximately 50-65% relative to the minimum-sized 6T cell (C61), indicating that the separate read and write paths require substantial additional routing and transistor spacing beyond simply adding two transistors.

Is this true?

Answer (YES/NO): NO